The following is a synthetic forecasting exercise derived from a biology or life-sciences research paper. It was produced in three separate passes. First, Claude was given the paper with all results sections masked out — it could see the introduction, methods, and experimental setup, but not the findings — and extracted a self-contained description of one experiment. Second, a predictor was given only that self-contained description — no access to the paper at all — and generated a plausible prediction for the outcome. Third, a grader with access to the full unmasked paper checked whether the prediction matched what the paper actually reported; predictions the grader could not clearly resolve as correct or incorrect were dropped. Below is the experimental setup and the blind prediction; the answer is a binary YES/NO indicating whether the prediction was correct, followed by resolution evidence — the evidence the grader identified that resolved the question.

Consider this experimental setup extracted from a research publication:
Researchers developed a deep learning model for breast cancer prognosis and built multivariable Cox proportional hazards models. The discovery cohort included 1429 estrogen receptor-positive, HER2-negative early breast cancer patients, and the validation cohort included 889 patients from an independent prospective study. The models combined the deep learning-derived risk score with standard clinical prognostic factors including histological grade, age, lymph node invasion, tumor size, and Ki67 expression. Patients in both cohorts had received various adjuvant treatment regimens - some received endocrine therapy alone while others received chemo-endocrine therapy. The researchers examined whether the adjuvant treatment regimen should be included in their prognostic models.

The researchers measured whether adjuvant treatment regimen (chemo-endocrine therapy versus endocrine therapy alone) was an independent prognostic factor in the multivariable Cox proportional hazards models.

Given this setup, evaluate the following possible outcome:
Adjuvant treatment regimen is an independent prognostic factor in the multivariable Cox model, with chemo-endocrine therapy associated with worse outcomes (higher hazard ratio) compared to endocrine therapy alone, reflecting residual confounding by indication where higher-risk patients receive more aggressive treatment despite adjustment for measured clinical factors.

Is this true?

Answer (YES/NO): NO